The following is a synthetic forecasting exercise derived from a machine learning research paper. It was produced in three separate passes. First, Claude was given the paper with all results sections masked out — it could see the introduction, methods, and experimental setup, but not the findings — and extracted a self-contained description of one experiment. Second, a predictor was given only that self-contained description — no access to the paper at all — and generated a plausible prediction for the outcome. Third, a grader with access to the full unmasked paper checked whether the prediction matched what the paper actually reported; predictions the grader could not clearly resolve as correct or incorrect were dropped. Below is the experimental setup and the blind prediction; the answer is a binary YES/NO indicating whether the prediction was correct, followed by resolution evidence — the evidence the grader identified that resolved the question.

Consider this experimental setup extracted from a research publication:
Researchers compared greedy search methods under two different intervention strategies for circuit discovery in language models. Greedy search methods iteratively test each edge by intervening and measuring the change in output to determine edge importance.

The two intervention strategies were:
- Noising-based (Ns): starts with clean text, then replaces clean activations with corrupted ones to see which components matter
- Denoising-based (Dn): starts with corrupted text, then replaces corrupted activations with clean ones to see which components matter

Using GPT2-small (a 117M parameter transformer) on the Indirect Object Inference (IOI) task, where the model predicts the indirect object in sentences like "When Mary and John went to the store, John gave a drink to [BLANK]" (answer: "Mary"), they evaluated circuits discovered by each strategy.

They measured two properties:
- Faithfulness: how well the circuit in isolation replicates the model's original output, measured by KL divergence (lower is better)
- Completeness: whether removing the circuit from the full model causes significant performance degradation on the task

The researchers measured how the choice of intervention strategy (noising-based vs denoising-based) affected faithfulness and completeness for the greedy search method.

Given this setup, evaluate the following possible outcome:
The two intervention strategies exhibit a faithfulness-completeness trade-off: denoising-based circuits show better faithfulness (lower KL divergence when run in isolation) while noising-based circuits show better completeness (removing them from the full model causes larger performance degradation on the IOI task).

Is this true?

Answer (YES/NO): NO